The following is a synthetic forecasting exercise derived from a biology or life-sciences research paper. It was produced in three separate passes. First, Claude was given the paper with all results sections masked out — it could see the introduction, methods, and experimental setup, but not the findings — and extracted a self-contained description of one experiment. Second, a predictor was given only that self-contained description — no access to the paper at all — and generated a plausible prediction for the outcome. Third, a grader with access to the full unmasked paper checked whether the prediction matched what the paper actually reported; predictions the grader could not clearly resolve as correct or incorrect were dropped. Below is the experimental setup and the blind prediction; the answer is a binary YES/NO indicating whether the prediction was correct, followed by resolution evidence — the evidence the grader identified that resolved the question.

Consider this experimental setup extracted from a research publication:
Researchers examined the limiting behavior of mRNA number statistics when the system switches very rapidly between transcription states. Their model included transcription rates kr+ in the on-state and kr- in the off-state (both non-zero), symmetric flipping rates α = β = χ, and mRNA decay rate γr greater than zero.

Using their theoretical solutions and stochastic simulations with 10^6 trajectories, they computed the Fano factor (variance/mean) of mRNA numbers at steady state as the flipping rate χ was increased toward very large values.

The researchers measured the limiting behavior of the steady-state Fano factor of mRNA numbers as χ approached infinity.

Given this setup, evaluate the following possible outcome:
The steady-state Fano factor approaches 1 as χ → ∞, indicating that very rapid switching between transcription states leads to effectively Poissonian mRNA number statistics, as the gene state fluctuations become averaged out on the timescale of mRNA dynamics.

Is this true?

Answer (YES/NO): YES